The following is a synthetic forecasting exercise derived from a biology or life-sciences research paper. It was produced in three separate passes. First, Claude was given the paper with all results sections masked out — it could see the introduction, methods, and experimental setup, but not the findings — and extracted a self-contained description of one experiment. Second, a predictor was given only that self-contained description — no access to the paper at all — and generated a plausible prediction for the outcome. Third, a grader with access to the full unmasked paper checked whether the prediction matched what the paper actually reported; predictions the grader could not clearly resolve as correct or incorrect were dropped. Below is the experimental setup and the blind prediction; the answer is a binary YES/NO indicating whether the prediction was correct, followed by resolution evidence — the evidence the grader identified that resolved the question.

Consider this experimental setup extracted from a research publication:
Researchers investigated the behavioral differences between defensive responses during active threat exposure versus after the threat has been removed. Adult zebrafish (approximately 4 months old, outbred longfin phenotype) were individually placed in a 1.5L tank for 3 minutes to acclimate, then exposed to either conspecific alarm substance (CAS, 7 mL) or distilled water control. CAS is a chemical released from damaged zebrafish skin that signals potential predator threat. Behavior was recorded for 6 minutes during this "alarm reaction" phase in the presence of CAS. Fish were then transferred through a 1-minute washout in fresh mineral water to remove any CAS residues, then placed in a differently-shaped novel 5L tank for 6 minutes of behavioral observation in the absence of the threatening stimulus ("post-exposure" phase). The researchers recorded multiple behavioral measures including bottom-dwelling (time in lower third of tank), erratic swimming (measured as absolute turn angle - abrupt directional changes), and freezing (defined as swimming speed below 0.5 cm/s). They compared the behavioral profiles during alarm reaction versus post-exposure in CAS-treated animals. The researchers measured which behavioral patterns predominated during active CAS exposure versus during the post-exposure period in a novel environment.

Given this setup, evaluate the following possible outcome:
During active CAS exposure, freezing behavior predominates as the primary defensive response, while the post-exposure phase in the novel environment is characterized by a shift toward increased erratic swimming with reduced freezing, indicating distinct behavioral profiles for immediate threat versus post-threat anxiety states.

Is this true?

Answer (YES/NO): NO